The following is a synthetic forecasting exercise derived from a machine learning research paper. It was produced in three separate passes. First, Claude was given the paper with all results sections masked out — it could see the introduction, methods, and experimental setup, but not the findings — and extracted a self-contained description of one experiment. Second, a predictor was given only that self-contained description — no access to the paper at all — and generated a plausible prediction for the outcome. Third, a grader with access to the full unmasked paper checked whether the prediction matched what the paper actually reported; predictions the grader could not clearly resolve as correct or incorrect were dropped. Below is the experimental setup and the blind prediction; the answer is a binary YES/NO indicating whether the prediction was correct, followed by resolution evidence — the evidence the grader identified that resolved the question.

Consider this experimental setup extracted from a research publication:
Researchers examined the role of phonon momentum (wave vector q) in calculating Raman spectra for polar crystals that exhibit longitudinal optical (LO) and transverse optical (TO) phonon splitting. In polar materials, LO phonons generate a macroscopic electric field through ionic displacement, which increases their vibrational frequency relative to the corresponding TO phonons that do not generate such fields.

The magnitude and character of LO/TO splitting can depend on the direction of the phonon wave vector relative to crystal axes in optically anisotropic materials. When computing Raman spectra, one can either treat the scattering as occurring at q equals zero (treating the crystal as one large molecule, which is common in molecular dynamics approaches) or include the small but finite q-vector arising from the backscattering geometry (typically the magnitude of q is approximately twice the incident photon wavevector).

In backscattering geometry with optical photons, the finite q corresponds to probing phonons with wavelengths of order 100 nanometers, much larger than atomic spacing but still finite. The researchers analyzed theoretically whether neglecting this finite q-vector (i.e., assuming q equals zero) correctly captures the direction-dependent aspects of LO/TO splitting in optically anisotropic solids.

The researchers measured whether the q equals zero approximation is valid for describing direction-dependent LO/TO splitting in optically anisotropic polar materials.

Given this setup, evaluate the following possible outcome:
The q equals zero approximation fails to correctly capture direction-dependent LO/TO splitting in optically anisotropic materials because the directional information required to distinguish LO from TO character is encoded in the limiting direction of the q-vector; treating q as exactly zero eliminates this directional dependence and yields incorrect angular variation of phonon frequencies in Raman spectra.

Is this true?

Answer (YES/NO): YES